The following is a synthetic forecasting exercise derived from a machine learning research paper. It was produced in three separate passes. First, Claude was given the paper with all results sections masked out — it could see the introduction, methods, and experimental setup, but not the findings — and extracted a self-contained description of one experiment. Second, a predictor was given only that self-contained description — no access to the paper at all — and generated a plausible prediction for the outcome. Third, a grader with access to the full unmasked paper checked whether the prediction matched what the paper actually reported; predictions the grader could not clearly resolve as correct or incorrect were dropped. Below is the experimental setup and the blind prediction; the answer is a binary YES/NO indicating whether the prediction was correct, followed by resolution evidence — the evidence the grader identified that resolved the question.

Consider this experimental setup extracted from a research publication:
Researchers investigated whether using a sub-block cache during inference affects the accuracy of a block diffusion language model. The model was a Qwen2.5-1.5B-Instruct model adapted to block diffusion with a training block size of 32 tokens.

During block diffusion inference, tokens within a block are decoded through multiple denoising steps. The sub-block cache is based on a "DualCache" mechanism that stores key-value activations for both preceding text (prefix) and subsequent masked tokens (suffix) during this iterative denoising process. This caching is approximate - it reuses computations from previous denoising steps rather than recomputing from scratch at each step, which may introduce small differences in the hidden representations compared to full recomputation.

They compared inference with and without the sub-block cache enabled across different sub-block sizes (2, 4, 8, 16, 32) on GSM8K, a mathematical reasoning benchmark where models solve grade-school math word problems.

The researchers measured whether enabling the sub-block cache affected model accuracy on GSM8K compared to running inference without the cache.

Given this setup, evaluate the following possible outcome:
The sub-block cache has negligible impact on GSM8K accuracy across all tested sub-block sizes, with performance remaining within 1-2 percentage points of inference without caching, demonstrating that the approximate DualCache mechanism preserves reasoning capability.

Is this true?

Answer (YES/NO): YES